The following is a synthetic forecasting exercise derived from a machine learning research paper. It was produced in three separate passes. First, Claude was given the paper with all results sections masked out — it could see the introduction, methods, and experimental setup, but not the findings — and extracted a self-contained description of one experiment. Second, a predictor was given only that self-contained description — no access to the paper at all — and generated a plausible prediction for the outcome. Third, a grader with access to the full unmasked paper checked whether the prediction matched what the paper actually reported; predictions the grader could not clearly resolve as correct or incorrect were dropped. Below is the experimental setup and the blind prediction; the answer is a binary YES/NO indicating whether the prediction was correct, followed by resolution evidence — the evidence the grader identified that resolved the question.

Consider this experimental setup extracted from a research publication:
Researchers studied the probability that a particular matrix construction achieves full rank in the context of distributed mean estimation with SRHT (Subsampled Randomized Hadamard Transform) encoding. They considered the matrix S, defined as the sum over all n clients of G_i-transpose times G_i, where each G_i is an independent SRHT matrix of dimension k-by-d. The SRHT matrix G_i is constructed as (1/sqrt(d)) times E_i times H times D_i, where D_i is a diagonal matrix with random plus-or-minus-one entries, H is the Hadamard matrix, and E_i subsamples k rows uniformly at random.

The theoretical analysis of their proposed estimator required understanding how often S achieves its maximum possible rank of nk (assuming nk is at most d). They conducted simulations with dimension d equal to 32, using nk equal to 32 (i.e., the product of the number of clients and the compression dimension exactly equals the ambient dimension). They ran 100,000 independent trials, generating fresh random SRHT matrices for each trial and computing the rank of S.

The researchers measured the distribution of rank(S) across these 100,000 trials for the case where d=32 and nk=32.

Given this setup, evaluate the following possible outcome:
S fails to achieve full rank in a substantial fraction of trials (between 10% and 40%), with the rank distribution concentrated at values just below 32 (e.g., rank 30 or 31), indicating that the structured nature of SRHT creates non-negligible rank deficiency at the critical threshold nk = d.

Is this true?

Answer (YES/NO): NO